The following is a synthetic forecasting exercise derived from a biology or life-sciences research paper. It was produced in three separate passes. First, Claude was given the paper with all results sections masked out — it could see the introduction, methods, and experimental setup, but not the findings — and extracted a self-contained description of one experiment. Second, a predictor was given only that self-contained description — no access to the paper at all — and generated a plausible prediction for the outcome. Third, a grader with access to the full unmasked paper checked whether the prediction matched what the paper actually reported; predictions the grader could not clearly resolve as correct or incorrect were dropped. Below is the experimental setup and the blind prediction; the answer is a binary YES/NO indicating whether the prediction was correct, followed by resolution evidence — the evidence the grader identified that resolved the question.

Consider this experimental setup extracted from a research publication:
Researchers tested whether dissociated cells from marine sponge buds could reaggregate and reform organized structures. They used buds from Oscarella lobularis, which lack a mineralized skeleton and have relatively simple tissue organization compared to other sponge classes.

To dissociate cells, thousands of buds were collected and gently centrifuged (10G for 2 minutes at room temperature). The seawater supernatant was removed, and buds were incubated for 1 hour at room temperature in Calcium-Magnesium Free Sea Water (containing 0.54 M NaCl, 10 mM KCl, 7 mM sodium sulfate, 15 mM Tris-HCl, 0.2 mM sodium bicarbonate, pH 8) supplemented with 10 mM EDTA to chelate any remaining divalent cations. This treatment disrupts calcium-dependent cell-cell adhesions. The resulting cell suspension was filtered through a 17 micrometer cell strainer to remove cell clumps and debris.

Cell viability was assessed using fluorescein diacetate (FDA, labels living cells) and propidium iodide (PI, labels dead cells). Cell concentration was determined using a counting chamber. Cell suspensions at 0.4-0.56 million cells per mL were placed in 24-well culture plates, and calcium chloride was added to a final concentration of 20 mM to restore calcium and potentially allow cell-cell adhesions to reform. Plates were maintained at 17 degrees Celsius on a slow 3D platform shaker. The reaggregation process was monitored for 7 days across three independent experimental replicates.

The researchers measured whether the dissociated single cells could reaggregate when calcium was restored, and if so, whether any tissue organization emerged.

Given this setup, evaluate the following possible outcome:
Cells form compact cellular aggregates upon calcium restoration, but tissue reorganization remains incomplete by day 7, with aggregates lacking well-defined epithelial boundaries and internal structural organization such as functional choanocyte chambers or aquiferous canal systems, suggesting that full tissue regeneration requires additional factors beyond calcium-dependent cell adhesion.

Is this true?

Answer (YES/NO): NO